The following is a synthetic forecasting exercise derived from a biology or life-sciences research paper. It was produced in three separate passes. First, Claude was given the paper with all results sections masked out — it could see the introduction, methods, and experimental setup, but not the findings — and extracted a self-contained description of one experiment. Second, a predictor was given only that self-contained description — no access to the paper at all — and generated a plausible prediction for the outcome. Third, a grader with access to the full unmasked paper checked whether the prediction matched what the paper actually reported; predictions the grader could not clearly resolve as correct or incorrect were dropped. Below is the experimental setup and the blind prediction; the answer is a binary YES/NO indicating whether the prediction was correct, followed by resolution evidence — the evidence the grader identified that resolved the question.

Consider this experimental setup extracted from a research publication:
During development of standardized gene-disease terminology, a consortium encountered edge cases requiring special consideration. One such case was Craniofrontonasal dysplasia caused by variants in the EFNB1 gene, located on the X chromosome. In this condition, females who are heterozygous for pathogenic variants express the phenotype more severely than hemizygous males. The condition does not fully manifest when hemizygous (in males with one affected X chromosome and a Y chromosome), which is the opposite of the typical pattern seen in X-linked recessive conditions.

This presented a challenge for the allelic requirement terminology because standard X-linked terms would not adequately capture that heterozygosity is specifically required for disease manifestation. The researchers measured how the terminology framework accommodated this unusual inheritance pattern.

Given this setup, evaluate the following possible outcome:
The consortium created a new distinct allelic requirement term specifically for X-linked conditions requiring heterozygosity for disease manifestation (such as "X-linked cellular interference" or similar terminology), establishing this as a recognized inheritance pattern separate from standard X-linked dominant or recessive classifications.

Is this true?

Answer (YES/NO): NO